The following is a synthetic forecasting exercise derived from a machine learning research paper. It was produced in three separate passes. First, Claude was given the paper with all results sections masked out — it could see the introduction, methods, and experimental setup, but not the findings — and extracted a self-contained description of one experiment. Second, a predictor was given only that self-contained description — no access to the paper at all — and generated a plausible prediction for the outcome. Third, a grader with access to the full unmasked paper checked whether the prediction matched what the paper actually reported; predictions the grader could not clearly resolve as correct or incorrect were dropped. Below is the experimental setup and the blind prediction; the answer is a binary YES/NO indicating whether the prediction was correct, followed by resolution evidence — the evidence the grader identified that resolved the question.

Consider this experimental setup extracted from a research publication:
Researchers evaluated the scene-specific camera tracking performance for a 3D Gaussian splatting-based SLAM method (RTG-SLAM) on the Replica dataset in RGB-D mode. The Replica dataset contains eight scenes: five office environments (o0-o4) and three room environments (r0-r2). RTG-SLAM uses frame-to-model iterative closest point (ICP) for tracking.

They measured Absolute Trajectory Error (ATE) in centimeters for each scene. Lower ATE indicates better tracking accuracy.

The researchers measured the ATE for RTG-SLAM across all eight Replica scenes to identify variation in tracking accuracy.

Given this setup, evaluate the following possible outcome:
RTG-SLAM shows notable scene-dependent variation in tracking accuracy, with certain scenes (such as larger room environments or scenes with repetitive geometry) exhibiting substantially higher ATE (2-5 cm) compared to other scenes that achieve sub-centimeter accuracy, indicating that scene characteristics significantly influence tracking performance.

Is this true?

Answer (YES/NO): NO